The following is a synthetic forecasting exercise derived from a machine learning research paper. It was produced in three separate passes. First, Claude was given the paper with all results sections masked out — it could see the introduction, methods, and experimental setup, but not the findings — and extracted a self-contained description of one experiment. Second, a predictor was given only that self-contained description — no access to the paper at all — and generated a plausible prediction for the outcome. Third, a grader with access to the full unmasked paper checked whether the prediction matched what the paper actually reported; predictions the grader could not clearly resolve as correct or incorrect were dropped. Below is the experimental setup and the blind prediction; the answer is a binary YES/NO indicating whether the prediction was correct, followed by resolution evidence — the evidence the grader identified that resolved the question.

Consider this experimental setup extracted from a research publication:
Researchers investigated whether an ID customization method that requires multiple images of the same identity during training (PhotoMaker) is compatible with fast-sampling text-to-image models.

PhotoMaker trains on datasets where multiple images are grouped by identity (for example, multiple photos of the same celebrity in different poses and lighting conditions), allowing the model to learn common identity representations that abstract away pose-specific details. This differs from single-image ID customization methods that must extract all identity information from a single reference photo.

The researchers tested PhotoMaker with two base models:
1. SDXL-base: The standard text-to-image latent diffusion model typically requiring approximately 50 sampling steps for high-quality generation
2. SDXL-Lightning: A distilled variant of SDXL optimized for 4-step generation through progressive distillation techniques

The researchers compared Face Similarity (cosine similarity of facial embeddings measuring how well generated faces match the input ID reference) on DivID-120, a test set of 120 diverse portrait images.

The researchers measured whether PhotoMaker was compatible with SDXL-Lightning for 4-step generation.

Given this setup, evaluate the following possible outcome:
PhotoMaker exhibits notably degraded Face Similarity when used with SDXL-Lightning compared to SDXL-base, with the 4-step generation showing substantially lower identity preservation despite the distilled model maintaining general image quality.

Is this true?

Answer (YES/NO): YES